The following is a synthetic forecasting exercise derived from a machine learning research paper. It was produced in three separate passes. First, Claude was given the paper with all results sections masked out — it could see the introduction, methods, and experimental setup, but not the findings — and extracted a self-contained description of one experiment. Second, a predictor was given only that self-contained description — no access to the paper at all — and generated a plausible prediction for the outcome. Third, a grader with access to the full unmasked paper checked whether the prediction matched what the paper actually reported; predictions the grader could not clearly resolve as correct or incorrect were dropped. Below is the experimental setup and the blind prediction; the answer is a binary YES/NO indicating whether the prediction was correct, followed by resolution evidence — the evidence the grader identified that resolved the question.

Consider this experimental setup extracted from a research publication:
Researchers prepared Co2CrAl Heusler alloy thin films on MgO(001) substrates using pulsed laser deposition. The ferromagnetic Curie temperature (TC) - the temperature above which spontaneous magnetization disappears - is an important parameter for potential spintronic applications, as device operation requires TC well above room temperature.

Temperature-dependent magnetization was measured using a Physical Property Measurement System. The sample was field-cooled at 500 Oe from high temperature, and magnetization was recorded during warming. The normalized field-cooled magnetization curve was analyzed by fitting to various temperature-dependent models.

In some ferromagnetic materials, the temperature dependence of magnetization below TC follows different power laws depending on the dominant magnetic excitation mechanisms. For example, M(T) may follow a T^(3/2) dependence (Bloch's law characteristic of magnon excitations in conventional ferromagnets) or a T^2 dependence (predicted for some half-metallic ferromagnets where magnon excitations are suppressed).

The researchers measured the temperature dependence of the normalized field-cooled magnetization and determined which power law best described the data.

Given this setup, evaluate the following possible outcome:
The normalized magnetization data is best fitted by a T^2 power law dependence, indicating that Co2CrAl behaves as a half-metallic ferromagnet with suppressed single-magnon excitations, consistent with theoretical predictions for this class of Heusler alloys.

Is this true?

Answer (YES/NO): NO